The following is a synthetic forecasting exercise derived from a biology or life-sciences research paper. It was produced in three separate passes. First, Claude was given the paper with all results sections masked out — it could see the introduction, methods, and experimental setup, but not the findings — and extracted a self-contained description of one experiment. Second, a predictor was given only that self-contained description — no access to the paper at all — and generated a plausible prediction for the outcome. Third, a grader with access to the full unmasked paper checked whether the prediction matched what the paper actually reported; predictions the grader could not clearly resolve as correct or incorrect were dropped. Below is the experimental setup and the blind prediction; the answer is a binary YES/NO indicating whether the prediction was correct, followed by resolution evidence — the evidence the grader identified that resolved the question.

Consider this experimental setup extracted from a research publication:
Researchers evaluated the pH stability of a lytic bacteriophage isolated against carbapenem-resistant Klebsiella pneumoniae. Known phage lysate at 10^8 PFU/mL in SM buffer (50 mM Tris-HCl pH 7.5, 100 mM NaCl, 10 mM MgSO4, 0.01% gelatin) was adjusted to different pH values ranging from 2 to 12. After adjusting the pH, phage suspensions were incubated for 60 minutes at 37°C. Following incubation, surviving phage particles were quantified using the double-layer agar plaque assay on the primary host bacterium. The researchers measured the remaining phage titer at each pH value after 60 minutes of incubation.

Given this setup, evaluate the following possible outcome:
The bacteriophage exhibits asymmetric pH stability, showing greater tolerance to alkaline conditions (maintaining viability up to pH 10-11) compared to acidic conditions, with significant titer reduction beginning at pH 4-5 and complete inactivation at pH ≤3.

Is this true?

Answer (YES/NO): NO